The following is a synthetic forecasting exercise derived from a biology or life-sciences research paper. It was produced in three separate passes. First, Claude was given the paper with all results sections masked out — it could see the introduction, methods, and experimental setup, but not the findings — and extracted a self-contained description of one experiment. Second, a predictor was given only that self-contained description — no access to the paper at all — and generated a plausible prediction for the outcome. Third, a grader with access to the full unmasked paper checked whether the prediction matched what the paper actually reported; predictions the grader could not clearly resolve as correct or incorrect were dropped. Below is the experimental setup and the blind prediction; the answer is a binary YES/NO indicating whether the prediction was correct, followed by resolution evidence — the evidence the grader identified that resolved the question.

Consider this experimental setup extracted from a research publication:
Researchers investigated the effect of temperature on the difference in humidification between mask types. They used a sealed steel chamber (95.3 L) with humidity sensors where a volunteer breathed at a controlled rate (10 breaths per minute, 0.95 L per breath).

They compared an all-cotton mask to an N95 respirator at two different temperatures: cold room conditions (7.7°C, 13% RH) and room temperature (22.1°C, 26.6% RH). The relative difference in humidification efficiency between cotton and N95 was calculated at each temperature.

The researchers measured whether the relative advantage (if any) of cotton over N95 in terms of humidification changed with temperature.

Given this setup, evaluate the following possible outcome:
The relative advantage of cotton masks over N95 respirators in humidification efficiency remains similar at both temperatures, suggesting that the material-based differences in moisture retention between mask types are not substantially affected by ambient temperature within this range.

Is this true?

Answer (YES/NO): YES